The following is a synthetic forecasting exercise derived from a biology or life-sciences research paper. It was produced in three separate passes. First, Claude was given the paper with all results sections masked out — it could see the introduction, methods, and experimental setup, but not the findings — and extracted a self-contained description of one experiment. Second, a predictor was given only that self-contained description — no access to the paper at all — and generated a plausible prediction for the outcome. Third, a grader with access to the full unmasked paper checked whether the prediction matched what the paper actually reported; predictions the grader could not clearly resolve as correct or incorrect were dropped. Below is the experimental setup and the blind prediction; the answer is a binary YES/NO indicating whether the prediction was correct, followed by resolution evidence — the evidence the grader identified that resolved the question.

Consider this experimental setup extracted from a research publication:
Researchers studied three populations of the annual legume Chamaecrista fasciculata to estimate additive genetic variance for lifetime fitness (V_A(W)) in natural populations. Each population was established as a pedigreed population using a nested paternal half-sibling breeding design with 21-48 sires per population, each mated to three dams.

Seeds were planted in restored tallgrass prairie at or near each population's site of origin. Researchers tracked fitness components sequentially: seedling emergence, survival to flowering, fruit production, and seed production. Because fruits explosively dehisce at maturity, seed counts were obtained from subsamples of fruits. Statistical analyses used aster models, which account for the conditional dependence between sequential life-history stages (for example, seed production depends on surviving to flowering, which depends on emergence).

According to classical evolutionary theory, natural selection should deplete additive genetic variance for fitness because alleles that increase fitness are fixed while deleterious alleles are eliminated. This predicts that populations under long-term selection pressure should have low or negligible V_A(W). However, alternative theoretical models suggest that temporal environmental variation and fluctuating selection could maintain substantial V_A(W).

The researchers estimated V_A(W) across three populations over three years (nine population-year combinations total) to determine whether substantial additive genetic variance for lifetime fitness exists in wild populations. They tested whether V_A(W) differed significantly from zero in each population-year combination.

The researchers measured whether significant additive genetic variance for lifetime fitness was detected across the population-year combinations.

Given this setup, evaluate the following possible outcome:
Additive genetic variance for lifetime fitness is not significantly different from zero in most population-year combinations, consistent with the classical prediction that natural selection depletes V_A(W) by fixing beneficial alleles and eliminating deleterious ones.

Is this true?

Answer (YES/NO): NO